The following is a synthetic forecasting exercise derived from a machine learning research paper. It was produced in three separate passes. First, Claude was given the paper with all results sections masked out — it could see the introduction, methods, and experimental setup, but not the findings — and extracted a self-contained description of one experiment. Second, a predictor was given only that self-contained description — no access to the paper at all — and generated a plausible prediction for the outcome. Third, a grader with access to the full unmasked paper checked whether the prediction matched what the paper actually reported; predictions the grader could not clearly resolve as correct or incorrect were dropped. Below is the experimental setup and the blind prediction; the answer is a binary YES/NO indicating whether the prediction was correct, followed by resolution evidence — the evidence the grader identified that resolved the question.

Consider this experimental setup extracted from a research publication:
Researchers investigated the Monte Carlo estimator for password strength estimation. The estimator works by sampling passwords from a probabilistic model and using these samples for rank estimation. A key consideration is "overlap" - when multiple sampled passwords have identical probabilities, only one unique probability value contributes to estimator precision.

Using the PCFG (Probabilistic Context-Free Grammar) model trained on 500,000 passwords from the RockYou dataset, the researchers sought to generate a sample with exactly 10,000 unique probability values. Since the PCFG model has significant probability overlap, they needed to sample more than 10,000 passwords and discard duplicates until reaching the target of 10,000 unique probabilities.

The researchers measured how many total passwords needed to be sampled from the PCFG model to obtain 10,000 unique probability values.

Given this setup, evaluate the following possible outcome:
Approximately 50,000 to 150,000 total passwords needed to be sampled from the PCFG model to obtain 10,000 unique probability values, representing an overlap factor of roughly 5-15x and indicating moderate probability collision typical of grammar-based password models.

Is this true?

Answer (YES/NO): NO